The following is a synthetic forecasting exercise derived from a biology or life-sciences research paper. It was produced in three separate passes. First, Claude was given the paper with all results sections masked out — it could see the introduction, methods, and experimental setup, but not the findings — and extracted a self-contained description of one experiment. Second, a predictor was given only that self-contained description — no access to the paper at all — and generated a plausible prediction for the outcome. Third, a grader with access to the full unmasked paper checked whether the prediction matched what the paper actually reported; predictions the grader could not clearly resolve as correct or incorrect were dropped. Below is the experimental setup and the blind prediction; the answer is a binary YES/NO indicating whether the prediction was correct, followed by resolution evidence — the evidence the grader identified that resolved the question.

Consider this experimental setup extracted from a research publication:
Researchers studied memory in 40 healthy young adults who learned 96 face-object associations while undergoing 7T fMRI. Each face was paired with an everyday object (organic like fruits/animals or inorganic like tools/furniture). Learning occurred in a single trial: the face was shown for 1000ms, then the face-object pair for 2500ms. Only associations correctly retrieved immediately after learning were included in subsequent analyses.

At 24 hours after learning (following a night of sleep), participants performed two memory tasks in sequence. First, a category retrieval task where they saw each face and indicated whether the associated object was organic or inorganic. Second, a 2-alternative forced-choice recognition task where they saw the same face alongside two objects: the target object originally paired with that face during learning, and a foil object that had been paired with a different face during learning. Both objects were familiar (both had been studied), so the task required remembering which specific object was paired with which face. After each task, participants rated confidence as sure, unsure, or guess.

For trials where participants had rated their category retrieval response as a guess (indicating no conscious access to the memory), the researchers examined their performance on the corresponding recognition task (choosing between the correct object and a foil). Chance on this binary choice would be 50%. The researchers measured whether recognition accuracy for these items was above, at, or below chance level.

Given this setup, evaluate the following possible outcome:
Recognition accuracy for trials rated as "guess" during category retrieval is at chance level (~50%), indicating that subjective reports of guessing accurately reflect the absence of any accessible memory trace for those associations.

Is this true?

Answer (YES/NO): NO